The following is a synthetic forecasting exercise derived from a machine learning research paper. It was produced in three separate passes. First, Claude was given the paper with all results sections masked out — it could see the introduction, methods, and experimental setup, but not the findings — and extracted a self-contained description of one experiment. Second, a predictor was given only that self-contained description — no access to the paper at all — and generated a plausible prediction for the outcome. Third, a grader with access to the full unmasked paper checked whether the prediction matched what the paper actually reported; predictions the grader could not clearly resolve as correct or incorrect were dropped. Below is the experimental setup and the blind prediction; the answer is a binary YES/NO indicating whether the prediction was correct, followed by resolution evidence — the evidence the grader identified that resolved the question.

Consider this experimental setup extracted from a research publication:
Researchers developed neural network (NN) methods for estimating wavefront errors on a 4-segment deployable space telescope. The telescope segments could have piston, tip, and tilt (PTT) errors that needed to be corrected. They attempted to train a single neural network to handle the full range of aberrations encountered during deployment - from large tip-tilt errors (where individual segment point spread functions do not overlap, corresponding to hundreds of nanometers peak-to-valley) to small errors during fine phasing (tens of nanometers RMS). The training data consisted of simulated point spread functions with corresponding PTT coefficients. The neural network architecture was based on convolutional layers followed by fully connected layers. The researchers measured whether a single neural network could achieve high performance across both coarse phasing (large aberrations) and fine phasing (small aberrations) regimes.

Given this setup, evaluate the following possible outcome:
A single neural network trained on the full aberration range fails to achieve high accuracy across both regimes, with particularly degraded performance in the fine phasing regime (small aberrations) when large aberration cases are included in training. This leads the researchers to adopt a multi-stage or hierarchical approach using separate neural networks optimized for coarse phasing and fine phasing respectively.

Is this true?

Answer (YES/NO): NO